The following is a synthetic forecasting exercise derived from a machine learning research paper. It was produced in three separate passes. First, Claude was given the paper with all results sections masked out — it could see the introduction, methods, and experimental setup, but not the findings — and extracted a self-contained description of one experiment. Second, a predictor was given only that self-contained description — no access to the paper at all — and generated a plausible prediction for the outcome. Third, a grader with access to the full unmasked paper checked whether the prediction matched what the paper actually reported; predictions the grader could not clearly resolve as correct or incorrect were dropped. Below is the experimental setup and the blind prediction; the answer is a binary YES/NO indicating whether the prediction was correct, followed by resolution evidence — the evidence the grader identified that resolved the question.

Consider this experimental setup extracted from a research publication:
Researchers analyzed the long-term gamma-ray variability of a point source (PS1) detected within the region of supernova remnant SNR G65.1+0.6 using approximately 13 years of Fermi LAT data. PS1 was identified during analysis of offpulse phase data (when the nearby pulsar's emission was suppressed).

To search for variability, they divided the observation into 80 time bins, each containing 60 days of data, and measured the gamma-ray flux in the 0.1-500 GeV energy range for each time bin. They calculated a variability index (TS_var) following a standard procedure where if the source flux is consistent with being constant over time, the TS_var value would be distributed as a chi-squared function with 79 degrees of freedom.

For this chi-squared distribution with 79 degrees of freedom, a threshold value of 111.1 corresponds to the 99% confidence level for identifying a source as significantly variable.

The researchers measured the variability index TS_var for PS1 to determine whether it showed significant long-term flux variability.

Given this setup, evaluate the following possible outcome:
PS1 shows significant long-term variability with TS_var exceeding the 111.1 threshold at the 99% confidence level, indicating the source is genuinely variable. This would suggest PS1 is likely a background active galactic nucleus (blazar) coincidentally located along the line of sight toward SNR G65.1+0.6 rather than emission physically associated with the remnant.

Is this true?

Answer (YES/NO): NO